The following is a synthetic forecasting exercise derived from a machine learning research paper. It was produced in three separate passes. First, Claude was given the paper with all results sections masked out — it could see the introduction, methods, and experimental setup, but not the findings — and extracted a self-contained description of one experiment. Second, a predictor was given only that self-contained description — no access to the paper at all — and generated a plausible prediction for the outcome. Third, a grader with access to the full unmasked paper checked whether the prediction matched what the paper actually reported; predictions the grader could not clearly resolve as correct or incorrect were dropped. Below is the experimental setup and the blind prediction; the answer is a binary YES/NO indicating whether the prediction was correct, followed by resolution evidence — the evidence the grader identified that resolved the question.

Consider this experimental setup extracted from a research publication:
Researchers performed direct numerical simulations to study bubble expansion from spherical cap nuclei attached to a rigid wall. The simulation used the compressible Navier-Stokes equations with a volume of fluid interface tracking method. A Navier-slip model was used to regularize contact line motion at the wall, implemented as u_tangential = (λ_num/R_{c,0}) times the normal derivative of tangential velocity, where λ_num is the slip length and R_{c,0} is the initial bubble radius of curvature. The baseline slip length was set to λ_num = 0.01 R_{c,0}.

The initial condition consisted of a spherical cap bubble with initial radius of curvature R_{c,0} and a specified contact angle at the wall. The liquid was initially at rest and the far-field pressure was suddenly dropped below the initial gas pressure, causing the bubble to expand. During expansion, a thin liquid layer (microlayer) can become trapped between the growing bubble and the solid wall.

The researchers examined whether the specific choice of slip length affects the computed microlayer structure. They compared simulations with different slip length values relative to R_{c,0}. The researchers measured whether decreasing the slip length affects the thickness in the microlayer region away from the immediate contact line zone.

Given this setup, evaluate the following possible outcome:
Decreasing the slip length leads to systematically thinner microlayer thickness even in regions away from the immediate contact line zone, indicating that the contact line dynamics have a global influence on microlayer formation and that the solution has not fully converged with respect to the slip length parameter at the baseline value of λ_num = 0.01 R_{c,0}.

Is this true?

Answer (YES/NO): NO